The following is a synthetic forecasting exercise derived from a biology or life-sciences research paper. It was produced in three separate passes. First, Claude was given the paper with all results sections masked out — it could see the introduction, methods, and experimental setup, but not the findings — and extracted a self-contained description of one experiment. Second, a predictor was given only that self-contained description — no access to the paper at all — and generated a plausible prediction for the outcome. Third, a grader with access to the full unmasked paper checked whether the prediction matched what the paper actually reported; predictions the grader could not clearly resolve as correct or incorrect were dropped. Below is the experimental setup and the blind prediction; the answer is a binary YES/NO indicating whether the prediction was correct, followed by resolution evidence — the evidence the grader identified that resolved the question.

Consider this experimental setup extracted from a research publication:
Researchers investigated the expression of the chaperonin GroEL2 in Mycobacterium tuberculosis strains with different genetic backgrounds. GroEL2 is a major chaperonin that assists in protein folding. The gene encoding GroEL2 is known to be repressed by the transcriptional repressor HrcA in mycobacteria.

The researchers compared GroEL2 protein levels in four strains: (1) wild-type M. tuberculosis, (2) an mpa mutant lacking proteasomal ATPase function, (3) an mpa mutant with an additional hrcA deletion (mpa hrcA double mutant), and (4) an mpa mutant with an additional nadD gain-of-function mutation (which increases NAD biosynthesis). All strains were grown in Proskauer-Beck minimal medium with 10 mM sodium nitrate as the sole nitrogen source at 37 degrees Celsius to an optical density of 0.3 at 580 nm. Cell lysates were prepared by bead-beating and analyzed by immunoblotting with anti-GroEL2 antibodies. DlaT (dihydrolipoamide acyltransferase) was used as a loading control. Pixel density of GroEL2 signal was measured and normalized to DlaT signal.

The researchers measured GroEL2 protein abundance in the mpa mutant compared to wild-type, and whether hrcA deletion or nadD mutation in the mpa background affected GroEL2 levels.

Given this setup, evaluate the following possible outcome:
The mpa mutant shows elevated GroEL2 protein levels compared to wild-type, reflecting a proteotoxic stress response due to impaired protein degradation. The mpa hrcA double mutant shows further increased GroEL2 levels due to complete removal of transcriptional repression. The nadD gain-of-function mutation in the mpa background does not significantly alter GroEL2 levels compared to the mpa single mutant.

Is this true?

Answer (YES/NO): NO